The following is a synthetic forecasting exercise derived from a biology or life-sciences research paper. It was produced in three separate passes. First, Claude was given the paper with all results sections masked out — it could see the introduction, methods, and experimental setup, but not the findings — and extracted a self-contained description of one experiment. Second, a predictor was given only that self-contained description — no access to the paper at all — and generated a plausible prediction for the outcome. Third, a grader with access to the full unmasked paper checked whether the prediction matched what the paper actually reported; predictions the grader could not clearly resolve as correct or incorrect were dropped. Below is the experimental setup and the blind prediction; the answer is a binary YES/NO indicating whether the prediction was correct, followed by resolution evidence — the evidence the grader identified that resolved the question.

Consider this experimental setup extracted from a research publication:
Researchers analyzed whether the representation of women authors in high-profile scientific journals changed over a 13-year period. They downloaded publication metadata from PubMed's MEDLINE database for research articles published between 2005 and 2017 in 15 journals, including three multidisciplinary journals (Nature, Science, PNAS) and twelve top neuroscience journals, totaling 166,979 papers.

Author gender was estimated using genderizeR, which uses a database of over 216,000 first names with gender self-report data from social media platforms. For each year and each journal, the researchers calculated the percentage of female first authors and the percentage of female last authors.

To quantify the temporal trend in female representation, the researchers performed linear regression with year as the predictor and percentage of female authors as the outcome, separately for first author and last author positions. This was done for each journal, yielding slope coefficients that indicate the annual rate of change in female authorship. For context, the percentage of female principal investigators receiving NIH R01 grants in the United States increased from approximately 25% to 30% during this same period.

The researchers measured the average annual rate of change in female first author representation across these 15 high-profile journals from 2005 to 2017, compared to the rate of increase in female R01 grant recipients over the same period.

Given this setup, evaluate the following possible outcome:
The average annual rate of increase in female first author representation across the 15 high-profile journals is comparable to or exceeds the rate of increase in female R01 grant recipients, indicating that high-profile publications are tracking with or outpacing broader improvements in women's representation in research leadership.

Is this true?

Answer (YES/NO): NO